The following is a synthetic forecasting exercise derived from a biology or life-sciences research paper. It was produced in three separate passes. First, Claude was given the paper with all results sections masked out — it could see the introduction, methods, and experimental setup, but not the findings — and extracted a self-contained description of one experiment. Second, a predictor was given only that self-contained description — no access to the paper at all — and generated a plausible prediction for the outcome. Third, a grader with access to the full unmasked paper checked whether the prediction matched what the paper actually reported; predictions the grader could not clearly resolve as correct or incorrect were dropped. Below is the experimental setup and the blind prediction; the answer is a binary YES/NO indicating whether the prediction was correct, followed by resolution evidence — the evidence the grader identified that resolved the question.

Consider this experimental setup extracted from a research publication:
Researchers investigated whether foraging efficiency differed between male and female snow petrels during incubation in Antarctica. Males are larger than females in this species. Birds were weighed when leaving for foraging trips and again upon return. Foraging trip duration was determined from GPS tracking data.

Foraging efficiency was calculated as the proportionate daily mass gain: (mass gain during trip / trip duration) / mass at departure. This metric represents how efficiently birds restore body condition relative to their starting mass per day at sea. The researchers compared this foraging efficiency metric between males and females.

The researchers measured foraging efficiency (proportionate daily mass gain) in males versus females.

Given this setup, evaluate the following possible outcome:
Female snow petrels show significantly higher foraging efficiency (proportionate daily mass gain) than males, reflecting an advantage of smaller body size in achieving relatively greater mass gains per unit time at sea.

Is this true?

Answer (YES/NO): NO